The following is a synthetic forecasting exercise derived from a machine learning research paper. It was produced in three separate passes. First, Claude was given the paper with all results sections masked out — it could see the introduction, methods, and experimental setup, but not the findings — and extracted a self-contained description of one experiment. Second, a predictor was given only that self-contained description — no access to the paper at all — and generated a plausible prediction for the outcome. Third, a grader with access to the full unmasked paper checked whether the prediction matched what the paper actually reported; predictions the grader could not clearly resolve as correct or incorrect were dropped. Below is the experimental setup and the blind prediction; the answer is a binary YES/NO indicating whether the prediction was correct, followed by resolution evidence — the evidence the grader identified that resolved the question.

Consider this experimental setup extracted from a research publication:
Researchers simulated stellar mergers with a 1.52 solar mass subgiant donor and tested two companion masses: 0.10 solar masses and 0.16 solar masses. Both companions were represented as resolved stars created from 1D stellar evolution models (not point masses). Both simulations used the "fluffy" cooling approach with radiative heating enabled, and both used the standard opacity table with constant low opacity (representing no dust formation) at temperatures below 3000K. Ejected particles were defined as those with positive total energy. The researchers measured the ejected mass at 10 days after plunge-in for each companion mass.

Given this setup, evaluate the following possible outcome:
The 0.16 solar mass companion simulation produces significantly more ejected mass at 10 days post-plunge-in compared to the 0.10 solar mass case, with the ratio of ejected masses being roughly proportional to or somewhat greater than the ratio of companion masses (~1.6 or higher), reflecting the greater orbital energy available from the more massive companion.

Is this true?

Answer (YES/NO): NO